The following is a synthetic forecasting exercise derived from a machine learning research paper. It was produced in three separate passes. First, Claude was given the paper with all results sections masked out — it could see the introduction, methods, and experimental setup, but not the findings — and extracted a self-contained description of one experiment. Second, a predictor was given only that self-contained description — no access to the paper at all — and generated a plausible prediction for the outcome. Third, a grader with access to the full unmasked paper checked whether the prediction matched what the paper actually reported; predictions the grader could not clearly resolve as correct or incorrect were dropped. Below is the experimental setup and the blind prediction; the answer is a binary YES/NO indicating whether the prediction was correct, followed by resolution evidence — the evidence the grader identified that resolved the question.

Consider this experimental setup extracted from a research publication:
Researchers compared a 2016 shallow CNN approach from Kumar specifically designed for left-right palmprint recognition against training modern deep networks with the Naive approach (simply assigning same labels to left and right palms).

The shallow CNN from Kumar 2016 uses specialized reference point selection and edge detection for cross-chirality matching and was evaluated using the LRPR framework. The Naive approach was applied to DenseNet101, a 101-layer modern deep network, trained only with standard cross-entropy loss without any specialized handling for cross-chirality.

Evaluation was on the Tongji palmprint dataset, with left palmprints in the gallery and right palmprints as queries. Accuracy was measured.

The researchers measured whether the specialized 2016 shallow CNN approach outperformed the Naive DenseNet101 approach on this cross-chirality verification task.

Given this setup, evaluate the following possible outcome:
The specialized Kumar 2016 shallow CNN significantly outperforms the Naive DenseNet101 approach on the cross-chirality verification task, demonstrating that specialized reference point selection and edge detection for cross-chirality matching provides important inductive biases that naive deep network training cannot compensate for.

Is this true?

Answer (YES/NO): YES